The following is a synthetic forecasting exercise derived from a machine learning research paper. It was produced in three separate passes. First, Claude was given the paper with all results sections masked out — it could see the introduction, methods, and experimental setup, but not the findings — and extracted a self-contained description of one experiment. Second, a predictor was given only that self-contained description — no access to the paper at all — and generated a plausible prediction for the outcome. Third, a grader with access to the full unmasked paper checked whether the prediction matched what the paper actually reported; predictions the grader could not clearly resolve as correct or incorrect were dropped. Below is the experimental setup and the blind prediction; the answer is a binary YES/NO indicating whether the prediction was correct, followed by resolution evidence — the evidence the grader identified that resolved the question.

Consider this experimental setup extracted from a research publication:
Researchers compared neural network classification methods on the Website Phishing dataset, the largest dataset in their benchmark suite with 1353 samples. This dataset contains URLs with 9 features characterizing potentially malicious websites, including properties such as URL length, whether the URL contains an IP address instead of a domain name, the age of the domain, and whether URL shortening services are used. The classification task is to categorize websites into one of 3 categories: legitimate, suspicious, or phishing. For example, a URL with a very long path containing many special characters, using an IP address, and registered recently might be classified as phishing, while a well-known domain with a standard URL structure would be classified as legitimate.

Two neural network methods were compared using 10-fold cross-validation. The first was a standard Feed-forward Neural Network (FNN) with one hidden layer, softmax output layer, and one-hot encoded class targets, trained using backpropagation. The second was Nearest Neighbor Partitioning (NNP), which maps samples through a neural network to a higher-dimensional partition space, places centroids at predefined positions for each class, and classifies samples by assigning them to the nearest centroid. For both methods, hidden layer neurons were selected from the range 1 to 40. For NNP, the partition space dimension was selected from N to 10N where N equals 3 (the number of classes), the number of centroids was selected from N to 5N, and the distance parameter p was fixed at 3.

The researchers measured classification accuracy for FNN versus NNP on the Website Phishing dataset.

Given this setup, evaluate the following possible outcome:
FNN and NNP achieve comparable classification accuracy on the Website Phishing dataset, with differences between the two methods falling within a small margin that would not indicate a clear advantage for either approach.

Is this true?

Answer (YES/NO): NO